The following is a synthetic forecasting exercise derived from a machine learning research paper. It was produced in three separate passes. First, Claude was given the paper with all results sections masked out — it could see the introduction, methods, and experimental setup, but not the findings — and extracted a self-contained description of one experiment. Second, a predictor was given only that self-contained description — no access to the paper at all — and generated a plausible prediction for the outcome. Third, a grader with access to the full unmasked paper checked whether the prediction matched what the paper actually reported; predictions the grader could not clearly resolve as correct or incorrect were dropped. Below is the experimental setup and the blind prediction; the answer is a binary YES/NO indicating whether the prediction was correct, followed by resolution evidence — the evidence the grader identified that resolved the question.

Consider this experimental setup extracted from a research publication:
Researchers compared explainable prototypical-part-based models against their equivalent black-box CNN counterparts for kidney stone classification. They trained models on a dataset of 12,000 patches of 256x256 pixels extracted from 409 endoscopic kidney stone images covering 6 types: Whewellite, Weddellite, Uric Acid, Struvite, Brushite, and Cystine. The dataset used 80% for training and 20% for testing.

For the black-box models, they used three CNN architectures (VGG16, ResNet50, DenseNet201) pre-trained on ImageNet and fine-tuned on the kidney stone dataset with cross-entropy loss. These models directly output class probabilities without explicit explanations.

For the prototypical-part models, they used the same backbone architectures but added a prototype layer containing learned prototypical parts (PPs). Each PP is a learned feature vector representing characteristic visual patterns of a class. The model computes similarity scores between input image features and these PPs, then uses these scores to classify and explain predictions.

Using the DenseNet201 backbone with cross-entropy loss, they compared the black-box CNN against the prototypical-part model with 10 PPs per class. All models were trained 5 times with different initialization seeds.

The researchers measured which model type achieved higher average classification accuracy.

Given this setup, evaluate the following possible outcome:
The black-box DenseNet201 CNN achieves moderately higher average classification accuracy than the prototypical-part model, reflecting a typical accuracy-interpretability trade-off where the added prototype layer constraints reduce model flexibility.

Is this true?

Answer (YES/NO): YES